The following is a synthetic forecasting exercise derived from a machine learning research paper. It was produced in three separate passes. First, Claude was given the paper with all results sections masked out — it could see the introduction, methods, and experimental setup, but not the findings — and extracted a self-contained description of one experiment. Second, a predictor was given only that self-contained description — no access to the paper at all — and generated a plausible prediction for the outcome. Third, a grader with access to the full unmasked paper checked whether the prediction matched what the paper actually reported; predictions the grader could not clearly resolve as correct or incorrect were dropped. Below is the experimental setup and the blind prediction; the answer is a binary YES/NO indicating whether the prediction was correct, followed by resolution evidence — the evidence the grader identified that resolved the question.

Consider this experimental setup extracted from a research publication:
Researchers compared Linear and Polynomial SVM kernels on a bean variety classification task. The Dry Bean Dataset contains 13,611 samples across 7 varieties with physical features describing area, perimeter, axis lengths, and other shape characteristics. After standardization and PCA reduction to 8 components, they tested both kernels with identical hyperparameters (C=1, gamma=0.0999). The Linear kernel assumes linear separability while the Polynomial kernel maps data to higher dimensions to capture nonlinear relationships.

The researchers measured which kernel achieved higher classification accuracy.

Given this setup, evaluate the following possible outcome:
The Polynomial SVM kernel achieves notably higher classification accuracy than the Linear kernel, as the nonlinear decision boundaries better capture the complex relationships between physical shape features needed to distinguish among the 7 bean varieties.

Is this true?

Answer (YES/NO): NO